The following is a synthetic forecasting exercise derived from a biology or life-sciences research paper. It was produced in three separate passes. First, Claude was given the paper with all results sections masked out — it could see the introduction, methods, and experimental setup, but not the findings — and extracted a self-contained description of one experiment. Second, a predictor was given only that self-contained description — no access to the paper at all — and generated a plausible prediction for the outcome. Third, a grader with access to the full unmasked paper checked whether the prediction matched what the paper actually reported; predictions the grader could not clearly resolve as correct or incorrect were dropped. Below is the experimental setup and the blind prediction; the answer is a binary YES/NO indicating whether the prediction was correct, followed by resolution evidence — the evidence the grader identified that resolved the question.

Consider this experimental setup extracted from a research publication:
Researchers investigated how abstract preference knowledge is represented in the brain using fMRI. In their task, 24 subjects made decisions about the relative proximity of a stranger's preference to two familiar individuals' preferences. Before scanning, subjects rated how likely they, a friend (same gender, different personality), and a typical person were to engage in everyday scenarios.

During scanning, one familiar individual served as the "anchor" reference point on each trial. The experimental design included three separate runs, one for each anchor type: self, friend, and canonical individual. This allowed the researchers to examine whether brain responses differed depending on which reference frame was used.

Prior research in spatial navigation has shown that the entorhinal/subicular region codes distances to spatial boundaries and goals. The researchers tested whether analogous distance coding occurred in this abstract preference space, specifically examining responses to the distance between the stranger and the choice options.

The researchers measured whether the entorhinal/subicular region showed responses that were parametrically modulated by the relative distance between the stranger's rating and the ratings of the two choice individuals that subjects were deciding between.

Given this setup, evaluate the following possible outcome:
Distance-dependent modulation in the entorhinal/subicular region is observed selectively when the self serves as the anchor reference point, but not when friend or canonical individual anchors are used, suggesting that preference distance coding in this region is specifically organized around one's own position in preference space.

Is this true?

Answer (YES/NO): NO